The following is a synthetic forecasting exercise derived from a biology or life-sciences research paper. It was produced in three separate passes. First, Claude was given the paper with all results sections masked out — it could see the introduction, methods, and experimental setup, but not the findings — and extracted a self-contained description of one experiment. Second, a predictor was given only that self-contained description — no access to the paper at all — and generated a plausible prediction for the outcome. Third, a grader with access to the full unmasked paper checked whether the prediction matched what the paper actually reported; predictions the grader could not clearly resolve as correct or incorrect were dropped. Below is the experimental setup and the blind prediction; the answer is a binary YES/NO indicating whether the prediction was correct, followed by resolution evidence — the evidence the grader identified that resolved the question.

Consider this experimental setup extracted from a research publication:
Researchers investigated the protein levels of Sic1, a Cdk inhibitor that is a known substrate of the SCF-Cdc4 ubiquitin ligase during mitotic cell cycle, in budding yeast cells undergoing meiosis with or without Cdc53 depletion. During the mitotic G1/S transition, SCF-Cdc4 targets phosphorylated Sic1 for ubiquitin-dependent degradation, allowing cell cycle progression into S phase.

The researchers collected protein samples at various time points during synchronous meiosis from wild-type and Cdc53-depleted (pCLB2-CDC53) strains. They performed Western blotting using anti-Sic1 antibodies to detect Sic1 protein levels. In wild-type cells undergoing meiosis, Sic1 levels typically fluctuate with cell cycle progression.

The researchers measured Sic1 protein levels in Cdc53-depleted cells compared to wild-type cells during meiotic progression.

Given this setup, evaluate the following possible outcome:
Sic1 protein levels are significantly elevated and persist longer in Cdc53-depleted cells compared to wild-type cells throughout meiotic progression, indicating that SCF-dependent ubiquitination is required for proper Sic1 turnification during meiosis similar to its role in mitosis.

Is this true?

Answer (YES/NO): NO